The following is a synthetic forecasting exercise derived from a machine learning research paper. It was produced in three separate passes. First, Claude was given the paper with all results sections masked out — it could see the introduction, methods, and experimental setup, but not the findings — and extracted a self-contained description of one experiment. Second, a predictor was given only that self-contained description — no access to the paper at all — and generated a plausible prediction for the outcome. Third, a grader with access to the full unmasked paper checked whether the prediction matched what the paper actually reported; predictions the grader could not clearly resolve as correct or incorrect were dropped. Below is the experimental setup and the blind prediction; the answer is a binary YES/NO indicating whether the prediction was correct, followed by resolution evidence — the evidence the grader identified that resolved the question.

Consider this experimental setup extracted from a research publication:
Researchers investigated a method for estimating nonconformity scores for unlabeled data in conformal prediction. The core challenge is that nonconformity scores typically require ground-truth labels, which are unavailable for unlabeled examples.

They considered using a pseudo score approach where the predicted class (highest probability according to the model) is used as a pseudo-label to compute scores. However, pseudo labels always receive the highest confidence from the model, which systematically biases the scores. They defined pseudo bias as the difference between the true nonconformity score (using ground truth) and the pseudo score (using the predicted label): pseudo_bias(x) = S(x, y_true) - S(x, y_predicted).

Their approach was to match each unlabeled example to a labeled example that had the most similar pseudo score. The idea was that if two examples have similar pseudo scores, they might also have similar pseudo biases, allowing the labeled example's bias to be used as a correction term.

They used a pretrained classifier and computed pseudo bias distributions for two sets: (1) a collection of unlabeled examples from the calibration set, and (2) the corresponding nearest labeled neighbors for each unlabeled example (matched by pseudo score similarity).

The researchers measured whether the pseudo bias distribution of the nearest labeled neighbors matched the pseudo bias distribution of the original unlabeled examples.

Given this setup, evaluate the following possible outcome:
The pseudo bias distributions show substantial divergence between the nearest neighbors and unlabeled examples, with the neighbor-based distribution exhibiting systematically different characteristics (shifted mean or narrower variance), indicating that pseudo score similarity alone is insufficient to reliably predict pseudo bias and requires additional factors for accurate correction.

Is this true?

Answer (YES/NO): NO